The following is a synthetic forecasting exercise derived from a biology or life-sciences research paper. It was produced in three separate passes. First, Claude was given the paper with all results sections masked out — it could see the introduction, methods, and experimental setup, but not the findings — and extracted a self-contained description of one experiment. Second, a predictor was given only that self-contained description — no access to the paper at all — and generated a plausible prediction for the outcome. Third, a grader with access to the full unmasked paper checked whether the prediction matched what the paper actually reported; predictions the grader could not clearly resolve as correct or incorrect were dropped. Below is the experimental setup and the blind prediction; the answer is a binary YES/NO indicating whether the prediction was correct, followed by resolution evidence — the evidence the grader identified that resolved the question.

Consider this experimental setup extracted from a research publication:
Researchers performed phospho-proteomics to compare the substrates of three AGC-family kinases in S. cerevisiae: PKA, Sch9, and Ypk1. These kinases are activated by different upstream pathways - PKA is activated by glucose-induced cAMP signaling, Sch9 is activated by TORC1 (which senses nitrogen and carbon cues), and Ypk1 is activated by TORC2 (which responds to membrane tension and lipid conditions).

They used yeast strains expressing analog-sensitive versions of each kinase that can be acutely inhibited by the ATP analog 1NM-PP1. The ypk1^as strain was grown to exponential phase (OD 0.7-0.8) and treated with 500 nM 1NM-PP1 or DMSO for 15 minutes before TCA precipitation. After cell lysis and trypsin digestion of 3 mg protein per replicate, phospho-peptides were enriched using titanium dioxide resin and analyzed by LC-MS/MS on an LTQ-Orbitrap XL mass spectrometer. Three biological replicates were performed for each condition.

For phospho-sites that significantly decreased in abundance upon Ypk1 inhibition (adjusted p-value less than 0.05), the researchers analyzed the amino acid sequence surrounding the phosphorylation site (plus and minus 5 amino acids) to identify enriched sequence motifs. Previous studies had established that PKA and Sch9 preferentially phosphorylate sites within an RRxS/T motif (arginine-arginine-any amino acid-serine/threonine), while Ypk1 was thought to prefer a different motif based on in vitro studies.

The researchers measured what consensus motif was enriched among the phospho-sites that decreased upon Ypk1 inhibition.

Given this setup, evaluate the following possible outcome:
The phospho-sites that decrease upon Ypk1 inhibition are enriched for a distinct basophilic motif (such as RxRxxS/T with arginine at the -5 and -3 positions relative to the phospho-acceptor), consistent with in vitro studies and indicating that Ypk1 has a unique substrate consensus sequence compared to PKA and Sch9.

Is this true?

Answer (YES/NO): NO